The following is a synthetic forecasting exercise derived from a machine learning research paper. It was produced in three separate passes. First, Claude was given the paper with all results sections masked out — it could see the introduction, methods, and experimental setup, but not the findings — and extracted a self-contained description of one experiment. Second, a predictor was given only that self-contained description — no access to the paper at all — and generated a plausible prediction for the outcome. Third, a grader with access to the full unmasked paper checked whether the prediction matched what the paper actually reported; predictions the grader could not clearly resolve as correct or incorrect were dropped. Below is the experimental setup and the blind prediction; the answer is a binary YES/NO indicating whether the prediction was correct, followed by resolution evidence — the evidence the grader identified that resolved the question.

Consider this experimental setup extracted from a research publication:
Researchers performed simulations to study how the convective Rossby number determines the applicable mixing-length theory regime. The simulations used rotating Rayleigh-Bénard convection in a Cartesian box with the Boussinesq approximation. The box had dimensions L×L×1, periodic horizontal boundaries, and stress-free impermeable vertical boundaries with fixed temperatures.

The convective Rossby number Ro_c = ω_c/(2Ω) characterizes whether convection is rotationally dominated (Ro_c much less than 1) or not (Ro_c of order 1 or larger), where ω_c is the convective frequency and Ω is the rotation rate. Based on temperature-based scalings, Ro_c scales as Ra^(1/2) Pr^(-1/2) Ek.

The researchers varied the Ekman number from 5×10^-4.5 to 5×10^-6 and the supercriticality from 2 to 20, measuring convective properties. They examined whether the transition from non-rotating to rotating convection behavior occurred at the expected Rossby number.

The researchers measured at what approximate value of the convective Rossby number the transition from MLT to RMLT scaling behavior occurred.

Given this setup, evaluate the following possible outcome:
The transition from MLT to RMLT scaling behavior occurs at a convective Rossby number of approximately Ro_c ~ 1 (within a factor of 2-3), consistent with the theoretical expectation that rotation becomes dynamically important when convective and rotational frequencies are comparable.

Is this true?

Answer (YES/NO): NO